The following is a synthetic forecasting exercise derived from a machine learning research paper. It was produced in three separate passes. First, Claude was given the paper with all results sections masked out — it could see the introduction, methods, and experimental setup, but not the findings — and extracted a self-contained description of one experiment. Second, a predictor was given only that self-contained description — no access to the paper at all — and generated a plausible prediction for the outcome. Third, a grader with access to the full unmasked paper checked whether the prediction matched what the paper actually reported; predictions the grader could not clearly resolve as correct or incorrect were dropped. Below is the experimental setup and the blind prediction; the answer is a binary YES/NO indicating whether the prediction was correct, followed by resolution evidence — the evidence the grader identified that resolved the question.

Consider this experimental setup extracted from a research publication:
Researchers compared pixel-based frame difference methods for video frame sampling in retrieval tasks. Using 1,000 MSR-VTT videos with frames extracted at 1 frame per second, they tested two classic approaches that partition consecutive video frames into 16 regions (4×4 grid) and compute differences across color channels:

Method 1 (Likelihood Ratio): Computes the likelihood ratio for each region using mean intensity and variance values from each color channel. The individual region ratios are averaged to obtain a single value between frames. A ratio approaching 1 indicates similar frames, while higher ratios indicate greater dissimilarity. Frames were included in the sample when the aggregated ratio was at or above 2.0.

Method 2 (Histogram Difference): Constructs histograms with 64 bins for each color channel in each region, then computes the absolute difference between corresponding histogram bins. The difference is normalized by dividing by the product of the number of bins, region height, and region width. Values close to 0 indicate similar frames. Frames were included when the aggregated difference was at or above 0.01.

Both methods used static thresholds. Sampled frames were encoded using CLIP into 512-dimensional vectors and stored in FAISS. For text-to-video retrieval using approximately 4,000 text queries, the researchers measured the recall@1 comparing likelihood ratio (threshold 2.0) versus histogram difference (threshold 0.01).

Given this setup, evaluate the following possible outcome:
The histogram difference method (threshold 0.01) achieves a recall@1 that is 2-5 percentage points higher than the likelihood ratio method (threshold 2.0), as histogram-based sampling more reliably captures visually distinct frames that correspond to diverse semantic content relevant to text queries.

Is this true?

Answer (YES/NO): NO